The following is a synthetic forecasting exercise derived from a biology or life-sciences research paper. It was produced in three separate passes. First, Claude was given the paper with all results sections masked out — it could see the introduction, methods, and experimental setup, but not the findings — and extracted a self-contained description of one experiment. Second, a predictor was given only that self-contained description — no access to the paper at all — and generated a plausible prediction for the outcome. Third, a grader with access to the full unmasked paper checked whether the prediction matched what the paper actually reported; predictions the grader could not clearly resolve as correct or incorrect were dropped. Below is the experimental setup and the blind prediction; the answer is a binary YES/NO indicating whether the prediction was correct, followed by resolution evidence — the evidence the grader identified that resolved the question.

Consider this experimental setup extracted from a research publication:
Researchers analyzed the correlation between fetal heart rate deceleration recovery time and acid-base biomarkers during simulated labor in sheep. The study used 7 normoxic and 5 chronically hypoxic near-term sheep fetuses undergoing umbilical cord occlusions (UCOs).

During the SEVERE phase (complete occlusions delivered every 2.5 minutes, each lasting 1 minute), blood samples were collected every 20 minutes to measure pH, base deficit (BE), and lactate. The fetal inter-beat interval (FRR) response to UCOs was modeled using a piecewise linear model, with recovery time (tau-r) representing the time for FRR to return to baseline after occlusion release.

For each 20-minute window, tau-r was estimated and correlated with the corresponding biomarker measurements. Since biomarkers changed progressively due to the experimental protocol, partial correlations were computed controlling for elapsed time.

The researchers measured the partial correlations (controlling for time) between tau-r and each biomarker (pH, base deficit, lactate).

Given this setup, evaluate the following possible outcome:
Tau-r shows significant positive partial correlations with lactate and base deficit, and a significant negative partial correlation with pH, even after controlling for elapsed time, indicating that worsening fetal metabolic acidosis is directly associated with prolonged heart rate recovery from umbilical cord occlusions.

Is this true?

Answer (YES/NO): NO